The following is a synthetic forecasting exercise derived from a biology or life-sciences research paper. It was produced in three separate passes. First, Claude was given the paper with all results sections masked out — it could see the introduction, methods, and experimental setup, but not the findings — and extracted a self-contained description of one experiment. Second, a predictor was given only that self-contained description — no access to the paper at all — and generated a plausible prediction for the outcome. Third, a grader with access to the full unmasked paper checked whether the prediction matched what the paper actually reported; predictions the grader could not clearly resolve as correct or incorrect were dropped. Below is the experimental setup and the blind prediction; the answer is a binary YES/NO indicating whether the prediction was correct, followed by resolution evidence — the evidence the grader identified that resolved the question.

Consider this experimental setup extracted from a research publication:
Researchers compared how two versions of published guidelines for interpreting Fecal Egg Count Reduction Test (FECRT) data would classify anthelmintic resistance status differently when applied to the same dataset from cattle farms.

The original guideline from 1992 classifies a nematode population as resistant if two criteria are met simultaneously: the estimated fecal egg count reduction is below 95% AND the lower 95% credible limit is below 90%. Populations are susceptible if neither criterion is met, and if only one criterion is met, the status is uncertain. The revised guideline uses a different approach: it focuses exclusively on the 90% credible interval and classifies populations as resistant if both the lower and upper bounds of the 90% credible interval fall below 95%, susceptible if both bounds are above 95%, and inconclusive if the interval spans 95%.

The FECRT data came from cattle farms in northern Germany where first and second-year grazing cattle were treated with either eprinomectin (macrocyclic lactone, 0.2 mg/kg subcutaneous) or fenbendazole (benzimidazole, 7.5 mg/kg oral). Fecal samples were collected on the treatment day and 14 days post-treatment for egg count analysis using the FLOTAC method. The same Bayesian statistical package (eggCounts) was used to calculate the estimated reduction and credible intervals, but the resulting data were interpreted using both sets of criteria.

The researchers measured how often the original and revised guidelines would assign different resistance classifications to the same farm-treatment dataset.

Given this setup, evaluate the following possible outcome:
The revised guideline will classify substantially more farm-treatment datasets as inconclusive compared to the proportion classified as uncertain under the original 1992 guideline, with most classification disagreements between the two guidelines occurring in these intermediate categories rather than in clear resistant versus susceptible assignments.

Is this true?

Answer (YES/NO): NO